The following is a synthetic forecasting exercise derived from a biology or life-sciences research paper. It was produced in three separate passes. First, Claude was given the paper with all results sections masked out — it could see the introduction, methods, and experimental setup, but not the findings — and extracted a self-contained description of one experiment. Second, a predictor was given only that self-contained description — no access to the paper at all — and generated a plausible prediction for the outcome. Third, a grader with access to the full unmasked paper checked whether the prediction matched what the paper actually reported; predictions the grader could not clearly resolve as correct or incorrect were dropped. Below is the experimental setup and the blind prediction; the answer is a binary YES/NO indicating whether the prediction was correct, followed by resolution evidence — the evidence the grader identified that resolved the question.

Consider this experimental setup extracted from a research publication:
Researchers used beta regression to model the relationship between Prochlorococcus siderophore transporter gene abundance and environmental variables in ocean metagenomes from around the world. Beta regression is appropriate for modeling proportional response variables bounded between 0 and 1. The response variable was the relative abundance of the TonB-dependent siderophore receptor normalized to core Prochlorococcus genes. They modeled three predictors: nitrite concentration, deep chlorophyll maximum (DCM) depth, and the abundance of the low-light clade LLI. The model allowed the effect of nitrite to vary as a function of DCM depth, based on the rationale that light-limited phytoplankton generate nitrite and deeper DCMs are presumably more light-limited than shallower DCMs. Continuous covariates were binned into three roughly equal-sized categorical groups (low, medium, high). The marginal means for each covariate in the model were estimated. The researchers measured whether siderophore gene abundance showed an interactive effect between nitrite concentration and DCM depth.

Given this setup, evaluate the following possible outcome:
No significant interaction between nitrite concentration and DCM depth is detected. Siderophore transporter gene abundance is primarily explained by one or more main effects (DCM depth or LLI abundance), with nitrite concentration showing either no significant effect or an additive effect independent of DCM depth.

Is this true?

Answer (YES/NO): NO